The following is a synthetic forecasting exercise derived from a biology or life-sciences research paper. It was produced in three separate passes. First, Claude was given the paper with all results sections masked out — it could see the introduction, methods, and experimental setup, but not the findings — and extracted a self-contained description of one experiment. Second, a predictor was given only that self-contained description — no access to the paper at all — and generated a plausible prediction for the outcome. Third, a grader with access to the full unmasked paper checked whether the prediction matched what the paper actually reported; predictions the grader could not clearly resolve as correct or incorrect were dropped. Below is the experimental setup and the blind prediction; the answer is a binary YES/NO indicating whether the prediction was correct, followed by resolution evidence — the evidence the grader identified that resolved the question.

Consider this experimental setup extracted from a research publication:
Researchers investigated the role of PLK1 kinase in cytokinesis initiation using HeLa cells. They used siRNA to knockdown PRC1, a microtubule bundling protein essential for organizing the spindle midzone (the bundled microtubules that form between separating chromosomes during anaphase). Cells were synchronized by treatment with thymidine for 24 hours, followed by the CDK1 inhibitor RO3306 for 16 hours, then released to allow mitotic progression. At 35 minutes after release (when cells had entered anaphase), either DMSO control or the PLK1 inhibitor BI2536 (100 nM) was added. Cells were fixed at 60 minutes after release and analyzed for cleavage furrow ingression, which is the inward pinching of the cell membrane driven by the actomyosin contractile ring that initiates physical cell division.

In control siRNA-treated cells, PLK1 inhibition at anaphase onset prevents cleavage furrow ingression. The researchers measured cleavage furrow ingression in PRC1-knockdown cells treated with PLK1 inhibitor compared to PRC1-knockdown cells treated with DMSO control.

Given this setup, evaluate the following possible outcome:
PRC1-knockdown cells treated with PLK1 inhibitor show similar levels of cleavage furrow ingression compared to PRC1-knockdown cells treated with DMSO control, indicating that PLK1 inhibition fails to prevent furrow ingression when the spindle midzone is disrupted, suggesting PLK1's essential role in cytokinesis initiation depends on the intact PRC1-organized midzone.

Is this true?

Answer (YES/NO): YES